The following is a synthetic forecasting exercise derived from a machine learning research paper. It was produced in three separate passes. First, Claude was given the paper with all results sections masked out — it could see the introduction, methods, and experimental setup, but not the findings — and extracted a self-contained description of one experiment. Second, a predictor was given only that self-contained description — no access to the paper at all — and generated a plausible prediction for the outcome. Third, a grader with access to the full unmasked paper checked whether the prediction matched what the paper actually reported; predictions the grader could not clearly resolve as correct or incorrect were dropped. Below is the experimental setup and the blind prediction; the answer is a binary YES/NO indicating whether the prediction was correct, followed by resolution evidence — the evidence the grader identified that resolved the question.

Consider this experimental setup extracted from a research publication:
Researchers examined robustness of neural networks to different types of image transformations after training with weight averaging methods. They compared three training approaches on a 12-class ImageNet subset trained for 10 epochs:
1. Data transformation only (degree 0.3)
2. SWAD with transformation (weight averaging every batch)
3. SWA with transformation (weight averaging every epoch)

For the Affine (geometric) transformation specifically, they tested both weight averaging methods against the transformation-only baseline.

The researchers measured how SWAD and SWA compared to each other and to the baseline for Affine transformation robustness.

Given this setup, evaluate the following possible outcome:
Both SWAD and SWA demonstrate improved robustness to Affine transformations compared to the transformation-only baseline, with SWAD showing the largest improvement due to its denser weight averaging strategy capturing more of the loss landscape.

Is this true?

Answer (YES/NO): YES